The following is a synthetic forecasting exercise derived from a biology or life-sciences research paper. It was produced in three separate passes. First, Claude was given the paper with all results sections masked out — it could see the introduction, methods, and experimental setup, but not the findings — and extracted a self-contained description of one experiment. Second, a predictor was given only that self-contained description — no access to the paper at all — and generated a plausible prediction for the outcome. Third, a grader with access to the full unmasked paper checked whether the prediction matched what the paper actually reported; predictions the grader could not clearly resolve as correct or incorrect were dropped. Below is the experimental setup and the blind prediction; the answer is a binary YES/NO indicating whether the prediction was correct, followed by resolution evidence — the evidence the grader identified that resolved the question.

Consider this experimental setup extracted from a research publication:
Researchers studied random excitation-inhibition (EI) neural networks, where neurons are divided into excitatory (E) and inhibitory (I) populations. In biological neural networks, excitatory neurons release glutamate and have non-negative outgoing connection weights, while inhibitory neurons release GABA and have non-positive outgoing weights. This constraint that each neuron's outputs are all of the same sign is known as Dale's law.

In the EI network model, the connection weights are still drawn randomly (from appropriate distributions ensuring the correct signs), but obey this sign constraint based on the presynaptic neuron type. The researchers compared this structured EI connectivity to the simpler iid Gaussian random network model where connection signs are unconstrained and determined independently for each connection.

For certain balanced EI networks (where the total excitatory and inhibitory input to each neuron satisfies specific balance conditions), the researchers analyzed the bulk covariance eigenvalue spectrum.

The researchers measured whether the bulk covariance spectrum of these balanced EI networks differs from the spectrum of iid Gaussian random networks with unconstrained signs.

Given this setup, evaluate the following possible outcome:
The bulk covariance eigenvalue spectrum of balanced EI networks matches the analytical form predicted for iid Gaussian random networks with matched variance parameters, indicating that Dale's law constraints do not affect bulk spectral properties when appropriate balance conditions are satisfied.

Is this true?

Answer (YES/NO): YES